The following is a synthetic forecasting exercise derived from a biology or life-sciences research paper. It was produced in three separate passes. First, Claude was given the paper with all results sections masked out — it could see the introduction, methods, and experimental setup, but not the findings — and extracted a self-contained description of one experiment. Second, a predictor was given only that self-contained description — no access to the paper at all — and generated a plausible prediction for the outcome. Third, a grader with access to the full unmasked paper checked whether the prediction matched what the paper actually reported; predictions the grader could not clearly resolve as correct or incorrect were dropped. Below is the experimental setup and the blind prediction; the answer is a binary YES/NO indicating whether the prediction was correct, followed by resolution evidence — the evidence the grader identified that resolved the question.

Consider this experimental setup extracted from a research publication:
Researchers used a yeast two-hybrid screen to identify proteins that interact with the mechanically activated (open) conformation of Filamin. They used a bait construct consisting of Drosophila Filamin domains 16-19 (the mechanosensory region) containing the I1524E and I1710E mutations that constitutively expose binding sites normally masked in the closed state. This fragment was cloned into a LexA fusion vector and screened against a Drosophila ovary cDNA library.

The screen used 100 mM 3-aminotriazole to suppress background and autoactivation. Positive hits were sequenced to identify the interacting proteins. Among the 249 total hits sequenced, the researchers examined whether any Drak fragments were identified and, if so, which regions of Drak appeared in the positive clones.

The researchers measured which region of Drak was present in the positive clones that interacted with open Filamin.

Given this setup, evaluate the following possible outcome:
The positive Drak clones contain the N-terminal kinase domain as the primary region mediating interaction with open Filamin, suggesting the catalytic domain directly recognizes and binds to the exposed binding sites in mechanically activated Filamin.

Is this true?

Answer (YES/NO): NO